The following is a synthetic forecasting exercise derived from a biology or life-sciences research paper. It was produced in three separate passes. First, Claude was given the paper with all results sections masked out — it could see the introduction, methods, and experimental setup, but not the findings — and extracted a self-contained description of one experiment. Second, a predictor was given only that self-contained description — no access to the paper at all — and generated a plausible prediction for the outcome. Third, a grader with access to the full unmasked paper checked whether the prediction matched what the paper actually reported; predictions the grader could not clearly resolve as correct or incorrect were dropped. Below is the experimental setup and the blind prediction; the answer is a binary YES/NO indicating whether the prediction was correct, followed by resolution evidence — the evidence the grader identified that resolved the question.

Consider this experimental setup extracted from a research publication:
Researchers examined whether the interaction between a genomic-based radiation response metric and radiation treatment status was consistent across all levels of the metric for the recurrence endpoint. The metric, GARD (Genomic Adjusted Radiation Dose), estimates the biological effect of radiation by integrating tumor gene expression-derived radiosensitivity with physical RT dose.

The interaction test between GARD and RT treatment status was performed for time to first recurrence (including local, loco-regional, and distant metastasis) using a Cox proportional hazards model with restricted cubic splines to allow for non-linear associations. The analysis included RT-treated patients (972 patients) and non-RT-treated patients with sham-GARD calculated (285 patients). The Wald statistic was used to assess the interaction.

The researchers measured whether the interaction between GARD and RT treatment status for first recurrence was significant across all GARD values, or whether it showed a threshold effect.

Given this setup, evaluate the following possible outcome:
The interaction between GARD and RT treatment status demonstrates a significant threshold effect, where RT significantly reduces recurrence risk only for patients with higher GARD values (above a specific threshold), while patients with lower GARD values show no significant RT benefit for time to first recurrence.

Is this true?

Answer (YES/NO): YES